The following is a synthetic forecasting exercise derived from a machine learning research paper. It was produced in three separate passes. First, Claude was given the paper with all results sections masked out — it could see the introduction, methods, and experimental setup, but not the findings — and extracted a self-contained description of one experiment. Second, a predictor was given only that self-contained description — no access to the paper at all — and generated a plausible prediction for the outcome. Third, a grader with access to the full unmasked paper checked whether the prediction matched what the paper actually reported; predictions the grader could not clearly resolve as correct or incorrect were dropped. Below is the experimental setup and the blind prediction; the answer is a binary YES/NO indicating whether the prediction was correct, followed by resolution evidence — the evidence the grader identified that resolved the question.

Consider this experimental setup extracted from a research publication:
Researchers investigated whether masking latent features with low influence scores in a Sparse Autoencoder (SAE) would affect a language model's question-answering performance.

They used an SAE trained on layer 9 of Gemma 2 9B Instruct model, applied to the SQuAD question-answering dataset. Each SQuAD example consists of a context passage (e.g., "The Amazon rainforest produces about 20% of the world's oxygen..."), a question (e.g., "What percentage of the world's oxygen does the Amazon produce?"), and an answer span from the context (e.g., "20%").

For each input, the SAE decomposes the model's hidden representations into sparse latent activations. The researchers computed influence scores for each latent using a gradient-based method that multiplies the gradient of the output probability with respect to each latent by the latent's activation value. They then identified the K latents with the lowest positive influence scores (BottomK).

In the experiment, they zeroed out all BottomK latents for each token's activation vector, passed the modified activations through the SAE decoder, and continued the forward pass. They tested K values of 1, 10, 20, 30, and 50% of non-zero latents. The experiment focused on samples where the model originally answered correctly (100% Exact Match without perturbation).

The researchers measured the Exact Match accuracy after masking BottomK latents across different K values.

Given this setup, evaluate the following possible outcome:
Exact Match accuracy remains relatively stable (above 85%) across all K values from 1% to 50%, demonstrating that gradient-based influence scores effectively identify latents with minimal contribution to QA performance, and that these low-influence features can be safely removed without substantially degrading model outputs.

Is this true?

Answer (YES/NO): YES